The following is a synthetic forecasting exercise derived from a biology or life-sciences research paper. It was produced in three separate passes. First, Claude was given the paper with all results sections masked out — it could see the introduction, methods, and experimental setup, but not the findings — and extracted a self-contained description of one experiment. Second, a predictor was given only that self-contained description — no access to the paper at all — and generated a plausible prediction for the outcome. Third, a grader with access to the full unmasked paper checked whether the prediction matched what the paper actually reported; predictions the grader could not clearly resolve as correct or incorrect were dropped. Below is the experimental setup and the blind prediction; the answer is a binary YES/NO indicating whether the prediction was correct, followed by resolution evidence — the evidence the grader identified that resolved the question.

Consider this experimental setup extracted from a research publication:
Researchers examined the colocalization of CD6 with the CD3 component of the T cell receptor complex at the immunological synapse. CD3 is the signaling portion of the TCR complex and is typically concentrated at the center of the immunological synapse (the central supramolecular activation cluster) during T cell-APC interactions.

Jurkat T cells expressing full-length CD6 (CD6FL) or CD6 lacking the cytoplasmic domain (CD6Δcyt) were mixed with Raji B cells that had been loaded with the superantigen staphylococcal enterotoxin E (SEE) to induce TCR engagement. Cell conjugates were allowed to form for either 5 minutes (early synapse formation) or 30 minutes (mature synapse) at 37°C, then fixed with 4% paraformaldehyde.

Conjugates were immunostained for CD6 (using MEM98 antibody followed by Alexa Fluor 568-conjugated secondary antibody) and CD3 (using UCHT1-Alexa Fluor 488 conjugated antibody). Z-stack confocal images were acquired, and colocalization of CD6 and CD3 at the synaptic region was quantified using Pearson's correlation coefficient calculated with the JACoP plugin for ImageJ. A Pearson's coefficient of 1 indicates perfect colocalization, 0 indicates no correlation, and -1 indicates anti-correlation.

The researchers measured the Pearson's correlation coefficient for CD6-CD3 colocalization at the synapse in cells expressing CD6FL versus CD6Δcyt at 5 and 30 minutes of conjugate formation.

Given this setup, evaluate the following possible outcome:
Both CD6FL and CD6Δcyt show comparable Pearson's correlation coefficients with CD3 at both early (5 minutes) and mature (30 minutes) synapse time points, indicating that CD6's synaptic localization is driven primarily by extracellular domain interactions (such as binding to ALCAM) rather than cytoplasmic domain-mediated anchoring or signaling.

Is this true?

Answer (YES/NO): NO